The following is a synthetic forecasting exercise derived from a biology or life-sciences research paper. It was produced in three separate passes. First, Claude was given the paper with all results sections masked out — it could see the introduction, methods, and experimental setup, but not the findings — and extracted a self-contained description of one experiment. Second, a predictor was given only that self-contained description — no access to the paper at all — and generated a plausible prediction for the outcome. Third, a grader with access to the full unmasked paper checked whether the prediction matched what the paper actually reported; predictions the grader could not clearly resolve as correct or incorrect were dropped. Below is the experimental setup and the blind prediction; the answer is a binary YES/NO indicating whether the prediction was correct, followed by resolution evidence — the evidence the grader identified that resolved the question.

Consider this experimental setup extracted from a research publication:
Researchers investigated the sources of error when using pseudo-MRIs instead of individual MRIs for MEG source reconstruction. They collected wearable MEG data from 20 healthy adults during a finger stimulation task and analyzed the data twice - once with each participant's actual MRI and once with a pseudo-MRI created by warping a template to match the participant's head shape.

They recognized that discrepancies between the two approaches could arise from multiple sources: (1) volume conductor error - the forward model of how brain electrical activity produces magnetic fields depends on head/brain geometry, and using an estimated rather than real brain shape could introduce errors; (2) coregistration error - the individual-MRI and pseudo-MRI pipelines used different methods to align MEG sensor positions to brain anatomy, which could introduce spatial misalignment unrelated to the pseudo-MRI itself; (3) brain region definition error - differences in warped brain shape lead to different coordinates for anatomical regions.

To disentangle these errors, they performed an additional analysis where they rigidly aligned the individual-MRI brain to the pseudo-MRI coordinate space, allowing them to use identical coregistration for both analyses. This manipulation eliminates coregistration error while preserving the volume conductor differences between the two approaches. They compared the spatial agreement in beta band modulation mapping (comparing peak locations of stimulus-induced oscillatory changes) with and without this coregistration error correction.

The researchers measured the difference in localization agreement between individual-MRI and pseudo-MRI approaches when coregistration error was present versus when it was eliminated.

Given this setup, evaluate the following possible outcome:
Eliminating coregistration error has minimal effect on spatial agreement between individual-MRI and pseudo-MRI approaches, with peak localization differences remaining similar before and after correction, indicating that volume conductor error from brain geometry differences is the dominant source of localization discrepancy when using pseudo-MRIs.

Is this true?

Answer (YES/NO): NO